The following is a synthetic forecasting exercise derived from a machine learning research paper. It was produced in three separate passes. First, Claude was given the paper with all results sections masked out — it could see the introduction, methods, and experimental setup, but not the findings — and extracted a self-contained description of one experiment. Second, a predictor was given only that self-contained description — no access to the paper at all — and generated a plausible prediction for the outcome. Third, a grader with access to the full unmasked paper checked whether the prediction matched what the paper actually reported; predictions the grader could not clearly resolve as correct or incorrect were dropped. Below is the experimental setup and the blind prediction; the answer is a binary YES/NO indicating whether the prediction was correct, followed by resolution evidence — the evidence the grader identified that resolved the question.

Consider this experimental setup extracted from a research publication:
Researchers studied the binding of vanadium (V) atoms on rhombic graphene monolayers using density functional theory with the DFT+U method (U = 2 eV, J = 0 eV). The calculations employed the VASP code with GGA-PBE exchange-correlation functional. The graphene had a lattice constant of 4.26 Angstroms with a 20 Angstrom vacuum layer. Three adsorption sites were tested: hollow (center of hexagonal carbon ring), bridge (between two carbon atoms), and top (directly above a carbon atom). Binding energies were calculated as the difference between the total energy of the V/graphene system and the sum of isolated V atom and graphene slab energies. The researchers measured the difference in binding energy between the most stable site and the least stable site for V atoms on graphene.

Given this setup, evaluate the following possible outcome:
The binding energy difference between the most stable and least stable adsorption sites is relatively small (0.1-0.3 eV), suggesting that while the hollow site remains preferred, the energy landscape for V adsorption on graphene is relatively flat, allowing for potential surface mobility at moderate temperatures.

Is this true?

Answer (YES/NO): NO